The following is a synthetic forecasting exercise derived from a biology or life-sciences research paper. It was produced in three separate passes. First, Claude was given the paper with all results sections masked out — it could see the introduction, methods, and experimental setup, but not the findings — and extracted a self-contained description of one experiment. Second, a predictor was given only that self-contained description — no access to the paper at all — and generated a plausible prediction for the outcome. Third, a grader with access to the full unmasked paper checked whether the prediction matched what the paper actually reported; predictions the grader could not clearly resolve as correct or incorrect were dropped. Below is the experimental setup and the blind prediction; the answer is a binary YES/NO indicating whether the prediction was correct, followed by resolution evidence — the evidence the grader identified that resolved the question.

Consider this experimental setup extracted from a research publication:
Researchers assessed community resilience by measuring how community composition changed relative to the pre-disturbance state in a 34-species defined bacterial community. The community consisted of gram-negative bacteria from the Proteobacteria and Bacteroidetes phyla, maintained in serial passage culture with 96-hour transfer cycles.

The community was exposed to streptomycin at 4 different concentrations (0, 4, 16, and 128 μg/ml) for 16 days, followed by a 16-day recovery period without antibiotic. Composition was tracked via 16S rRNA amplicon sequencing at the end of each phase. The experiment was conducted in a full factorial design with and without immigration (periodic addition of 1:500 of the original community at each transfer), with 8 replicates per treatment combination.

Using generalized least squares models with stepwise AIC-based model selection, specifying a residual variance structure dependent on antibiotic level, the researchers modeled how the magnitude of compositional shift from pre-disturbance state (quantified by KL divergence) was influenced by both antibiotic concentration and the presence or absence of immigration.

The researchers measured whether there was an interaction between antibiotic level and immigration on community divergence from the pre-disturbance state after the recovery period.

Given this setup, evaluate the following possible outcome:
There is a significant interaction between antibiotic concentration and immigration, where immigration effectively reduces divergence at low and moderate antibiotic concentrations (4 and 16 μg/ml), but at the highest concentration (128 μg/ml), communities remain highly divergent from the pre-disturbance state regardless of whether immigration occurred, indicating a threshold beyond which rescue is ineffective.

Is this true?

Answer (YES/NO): NO